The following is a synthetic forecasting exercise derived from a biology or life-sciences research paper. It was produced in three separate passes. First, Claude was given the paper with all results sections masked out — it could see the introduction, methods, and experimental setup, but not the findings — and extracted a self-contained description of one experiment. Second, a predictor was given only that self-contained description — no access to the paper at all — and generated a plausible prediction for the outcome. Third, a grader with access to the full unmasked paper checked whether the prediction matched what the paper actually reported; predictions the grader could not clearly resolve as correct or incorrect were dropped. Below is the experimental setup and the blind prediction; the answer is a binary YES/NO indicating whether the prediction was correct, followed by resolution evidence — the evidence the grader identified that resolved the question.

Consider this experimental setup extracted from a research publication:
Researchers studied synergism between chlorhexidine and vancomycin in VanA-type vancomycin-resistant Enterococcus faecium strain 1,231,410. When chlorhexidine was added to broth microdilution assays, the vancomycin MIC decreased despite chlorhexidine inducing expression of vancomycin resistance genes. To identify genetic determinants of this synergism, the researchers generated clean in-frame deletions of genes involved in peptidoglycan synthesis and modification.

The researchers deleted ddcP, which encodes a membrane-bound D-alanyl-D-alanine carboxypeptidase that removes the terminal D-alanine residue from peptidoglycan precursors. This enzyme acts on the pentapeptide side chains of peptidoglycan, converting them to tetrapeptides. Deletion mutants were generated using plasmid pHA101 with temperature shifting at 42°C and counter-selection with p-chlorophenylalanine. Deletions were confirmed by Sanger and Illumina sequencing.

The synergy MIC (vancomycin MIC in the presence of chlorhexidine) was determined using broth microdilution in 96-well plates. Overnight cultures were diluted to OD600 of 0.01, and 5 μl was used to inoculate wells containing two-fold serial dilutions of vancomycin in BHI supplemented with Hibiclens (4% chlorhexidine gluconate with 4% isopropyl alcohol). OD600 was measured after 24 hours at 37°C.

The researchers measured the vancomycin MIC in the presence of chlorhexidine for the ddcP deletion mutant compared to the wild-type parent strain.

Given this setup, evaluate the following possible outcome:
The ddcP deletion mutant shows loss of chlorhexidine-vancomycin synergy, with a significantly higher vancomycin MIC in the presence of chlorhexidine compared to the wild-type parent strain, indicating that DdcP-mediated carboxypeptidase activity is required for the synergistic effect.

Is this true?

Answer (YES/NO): NO